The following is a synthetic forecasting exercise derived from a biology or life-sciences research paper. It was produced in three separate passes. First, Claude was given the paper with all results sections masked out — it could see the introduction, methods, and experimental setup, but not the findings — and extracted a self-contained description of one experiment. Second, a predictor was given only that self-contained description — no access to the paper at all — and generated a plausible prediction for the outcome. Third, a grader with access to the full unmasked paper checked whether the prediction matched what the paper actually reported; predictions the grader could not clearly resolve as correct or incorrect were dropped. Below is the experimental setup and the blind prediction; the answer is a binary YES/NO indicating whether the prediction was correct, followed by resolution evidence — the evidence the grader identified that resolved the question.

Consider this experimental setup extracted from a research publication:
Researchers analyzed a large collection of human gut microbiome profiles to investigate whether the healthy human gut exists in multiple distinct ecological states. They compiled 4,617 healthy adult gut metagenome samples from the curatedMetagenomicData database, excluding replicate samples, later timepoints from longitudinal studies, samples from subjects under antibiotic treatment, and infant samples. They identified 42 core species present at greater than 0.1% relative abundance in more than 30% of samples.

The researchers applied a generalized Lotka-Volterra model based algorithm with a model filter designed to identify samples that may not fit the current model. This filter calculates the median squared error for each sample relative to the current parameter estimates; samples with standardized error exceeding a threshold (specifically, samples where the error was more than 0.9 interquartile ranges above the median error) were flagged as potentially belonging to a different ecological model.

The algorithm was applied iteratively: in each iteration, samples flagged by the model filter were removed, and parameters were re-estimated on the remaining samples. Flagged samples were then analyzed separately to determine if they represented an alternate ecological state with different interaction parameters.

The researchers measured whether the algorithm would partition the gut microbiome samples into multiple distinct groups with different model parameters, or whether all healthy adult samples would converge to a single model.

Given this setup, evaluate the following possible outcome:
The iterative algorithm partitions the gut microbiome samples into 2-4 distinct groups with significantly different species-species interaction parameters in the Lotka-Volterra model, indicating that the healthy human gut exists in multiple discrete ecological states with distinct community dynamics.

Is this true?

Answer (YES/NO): YES